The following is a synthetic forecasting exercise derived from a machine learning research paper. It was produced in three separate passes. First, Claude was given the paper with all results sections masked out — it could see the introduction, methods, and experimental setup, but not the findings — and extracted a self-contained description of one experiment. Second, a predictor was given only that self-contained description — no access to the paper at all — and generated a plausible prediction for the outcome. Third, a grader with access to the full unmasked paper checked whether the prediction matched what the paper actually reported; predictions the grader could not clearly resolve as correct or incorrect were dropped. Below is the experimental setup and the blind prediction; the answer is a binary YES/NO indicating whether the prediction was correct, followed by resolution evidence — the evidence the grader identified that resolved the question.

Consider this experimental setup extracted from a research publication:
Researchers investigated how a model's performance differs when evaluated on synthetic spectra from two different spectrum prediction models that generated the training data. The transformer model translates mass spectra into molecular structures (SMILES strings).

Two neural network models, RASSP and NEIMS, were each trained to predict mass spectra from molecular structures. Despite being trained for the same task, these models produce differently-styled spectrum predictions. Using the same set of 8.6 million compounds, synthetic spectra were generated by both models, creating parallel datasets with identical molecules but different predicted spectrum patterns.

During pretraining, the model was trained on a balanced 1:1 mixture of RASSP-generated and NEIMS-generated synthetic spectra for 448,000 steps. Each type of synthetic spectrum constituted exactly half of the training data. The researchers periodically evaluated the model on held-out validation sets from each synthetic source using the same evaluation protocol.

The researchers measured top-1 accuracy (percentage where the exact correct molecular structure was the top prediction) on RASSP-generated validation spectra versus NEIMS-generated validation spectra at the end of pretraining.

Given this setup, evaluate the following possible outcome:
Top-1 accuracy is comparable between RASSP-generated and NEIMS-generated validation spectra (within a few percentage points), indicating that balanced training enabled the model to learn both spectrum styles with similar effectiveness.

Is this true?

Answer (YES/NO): NO